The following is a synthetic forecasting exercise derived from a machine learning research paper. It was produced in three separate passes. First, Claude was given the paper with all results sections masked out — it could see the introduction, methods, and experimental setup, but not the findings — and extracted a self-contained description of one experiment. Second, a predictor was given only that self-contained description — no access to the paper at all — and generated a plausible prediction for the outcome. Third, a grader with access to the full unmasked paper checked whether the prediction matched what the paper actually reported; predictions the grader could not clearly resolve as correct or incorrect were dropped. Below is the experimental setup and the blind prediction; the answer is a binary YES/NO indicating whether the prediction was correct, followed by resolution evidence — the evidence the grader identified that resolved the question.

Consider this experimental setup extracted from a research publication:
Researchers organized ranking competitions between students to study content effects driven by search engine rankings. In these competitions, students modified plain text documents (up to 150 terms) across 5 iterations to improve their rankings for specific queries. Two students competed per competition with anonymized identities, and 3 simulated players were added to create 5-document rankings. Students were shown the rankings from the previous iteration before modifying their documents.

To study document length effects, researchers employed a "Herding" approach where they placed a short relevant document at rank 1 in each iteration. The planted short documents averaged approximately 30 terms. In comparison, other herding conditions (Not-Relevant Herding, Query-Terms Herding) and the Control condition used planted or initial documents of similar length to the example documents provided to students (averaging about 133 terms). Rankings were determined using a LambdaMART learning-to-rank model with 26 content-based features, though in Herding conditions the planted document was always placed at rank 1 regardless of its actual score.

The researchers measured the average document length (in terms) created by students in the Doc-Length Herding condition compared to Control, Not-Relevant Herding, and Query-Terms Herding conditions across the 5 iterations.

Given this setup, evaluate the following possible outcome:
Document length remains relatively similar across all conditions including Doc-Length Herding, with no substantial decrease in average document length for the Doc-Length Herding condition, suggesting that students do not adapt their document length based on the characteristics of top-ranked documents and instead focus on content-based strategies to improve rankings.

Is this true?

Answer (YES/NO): NO